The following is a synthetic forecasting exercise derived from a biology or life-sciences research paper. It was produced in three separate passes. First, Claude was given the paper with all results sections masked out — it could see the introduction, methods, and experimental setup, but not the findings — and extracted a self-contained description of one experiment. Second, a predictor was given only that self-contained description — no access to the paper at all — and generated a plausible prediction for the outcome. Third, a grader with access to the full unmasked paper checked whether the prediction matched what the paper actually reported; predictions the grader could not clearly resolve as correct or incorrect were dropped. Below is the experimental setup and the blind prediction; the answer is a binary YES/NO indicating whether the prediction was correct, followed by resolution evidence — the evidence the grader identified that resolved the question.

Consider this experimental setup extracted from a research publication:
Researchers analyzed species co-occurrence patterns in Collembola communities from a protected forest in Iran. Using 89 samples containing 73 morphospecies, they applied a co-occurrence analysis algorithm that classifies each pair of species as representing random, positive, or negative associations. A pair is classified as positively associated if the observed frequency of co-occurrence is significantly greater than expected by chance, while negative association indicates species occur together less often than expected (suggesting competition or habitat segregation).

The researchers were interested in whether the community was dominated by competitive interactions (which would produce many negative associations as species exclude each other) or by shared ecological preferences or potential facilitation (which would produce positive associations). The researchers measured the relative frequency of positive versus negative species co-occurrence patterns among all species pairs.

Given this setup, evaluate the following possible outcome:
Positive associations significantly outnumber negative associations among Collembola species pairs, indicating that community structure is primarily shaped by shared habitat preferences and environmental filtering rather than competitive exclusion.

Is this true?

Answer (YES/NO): YES